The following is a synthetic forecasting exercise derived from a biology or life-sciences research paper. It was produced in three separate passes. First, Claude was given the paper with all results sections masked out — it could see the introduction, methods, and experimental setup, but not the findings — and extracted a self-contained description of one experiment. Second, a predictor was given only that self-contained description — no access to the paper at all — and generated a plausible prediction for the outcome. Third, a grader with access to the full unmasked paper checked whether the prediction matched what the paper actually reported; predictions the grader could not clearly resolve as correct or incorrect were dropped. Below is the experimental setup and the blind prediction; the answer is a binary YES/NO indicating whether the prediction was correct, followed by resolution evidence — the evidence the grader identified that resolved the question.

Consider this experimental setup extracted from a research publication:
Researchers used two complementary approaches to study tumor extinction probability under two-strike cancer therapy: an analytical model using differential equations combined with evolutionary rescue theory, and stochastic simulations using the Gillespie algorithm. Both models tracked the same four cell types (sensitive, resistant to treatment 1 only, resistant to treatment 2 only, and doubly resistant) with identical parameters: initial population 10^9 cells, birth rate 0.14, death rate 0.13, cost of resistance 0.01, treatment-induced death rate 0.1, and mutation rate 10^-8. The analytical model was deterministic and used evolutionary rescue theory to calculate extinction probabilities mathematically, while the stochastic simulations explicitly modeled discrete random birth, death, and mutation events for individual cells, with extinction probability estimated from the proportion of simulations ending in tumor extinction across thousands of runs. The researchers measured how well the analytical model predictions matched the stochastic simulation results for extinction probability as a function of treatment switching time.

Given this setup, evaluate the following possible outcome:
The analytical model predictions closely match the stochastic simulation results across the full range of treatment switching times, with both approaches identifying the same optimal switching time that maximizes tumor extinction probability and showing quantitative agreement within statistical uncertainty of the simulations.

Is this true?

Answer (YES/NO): NO